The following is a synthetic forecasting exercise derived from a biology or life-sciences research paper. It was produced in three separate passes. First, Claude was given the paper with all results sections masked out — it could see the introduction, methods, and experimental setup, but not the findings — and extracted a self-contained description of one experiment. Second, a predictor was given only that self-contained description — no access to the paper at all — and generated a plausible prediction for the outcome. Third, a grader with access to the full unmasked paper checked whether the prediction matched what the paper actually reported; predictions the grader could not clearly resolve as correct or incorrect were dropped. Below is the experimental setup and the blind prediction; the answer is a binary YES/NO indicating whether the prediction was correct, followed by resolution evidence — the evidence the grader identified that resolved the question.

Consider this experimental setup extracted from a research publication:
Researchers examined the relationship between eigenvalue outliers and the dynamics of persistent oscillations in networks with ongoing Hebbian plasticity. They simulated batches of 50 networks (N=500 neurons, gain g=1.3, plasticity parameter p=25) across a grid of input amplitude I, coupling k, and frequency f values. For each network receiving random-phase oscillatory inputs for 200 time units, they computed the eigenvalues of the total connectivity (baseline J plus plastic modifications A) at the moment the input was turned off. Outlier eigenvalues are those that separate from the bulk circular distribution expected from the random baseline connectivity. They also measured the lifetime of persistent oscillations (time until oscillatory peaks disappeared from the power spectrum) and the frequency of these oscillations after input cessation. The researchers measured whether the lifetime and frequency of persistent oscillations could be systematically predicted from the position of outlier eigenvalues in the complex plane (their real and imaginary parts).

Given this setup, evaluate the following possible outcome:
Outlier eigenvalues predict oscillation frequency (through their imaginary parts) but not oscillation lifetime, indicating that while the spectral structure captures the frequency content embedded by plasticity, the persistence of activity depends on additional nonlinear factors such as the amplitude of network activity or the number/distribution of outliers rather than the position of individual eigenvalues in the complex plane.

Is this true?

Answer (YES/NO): NO